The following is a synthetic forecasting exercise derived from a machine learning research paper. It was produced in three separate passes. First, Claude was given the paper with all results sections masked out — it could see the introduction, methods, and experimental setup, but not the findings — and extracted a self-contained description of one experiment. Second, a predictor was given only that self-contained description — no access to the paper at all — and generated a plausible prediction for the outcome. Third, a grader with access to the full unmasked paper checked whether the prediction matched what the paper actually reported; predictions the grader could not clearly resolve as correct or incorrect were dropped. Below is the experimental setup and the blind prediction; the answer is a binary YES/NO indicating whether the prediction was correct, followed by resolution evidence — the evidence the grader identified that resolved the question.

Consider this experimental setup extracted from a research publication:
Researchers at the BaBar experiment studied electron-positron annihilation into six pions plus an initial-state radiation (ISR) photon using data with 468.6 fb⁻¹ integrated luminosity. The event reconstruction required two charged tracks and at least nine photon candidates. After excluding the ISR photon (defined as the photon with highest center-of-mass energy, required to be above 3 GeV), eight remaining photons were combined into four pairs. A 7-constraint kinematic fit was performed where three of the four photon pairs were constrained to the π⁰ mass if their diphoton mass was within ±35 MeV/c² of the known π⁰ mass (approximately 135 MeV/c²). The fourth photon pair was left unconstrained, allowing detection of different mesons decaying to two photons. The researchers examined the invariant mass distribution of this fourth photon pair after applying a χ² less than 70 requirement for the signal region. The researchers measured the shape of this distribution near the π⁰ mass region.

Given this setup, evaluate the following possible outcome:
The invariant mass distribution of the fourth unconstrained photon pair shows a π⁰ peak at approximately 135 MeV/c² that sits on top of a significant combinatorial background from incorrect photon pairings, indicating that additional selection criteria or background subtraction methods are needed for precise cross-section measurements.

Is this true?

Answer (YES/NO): NO